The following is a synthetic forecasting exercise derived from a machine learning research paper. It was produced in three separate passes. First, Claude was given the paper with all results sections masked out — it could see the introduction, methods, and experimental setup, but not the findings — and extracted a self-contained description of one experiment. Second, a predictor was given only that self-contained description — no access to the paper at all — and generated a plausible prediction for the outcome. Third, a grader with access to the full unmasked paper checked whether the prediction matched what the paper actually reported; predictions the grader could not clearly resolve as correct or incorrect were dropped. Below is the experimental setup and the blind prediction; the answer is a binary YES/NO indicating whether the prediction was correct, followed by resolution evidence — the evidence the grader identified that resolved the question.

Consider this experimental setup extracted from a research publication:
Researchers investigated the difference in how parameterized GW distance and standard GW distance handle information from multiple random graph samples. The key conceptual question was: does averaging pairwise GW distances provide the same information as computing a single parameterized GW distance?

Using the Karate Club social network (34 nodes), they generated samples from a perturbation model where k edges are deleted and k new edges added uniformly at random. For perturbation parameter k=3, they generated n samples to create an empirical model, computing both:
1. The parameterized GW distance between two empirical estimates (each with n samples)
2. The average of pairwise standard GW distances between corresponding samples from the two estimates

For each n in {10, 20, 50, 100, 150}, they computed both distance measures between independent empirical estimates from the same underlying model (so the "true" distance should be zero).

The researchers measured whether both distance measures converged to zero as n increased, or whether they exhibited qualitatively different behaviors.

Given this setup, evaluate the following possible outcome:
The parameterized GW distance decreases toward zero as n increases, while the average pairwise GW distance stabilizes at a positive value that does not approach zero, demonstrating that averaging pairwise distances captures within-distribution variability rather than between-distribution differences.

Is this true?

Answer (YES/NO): YES